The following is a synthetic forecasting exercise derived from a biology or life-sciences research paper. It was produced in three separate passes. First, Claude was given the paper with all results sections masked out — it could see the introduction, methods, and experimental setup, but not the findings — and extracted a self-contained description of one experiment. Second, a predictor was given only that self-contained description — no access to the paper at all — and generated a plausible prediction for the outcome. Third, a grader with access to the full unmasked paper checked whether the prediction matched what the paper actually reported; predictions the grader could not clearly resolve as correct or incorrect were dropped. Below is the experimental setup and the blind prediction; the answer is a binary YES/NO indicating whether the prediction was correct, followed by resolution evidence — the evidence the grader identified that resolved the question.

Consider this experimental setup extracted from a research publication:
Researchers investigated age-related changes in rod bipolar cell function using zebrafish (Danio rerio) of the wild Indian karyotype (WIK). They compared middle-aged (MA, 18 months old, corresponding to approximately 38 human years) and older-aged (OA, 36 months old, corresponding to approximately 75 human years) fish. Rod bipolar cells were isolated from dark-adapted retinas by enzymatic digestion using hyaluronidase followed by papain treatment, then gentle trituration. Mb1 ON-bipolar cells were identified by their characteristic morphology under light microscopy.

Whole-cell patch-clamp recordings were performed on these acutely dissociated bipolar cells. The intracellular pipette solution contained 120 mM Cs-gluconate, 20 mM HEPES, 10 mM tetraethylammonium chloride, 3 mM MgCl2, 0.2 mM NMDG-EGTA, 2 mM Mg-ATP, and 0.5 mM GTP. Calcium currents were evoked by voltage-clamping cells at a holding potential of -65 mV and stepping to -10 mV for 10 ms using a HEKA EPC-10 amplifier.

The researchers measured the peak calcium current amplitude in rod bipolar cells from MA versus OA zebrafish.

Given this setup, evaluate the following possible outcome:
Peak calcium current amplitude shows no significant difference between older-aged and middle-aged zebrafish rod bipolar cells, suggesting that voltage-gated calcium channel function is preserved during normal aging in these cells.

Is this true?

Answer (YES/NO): YES